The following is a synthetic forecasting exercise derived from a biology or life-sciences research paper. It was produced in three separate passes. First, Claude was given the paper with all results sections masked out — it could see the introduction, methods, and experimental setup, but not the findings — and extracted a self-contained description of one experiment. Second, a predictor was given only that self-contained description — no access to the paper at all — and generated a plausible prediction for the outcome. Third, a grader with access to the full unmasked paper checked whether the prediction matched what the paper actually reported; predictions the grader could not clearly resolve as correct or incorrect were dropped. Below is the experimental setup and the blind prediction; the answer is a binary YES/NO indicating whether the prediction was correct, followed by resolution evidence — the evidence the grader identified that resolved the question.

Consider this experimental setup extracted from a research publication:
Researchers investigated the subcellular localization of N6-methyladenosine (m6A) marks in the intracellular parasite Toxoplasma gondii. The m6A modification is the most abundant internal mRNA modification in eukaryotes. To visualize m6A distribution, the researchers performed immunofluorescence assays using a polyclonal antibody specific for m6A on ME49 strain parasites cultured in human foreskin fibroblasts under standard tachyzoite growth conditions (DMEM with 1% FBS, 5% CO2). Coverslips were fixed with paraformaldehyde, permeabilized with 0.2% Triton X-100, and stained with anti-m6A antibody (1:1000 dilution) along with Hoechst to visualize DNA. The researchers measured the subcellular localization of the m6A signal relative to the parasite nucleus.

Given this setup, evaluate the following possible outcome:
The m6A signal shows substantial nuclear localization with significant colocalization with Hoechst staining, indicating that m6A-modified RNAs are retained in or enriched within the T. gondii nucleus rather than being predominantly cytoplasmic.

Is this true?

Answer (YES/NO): NO